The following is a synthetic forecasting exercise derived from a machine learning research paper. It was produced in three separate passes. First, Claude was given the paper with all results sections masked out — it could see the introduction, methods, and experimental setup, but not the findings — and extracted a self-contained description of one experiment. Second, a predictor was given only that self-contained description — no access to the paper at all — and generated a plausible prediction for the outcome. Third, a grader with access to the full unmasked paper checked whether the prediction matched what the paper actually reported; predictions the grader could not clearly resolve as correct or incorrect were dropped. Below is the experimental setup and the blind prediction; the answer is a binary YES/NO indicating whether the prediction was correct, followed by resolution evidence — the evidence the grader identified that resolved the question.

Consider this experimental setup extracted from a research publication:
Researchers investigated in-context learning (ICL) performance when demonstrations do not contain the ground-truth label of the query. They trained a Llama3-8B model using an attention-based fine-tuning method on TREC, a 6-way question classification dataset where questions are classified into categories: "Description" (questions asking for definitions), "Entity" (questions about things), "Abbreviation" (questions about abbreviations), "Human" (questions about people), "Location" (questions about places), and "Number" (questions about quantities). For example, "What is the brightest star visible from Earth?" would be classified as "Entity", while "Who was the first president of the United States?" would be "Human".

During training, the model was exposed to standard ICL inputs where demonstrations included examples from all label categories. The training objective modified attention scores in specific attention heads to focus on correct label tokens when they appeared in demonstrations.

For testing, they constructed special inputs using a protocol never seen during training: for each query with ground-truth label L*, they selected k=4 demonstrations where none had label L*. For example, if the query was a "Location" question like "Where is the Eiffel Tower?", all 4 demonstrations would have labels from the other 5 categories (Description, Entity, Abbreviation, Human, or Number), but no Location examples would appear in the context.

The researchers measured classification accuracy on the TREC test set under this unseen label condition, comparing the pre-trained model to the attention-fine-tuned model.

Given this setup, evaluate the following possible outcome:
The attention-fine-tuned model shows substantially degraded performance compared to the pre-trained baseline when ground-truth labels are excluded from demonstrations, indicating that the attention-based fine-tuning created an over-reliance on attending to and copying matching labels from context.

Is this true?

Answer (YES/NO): NO